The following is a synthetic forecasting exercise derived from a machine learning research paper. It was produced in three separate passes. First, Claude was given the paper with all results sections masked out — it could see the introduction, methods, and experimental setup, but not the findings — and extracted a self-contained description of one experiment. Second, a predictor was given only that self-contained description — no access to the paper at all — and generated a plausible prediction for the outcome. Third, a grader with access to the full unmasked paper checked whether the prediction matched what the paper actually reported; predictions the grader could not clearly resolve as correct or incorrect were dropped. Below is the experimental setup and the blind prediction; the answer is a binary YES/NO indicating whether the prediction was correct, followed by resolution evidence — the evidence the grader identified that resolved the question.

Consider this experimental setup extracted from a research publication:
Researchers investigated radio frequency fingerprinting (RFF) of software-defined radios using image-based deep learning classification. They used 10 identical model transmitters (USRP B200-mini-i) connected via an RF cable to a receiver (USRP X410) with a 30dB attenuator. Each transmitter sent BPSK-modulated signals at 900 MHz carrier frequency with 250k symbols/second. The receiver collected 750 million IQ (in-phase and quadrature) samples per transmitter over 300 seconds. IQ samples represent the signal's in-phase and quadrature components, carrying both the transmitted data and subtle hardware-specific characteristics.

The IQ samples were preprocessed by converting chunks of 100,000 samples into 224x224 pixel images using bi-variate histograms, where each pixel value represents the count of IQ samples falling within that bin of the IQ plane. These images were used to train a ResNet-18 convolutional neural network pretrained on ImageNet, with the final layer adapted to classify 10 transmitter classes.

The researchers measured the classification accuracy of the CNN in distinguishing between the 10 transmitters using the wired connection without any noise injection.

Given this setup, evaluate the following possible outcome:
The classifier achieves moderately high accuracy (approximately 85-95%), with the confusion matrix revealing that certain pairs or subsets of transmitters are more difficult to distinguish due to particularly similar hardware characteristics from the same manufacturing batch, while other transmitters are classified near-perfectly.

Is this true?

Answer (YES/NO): NO